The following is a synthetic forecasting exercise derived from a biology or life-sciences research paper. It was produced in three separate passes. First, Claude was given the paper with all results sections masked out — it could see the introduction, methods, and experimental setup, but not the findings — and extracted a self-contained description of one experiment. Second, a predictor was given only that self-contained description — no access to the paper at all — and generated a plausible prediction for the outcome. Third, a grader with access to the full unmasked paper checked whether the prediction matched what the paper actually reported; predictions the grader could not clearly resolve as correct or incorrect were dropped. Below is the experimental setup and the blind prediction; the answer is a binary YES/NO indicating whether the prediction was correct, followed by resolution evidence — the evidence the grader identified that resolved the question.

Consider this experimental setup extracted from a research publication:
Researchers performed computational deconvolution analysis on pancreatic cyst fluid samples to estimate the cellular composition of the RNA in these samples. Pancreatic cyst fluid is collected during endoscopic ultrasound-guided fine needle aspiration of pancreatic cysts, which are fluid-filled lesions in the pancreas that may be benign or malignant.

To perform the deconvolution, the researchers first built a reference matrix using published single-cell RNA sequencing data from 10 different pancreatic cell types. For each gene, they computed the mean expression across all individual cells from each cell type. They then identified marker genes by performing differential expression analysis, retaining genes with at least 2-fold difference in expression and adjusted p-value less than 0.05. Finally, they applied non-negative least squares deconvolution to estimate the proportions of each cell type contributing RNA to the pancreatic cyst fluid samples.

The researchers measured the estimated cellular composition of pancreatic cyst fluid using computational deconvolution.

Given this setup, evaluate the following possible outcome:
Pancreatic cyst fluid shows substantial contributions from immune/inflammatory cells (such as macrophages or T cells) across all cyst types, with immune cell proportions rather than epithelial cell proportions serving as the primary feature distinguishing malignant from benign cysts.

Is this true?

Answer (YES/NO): NO